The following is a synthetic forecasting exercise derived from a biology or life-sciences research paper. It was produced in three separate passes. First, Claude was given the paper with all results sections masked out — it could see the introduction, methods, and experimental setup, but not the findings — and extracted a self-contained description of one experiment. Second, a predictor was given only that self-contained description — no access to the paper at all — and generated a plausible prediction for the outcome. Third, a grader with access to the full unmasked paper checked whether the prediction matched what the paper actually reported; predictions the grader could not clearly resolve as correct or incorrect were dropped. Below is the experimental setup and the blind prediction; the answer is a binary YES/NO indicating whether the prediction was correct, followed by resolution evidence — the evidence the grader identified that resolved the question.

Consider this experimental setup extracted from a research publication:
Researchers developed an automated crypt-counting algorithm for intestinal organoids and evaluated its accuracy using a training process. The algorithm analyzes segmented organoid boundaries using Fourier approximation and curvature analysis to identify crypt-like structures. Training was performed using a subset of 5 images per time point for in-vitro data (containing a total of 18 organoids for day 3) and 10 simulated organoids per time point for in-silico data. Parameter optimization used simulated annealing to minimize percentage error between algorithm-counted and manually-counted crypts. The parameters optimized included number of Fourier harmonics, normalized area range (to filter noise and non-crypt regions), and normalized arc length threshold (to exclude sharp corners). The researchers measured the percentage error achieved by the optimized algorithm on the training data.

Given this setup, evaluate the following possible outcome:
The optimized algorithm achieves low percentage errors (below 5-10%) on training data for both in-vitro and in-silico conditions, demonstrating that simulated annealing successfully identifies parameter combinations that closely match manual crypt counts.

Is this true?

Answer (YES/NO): NO